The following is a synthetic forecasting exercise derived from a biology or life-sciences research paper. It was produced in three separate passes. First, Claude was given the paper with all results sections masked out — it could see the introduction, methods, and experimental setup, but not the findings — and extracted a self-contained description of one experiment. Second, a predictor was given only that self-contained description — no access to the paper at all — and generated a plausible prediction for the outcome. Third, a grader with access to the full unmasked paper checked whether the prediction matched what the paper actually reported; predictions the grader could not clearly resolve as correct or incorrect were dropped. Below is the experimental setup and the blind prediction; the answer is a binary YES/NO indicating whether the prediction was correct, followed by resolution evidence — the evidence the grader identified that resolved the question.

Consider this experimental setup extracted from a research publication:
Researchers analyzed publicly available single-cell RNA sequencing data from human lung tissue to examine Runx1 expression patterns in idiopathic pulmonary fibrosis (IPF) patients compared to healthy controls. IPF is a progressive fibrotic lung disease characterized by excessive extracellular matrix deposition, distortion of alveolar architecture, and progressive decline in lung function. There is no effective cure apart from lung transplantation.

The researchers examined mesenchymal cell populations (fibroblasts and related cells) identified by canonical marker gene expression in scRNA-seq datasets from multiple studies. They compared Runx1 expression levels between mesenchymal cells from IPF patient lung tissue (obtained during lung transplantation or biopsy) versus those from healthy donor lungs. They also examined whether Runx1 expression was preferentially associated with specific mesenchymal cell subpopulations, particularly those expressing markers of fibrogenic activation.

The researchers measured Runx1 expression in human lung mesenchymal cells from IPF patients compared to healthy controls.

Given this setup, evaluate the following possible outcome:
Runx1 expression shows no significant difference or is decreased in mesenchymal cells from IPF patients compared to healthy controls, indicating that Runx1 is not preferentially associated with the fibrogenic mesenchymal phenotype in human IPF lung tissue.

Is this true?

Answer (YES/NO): NO